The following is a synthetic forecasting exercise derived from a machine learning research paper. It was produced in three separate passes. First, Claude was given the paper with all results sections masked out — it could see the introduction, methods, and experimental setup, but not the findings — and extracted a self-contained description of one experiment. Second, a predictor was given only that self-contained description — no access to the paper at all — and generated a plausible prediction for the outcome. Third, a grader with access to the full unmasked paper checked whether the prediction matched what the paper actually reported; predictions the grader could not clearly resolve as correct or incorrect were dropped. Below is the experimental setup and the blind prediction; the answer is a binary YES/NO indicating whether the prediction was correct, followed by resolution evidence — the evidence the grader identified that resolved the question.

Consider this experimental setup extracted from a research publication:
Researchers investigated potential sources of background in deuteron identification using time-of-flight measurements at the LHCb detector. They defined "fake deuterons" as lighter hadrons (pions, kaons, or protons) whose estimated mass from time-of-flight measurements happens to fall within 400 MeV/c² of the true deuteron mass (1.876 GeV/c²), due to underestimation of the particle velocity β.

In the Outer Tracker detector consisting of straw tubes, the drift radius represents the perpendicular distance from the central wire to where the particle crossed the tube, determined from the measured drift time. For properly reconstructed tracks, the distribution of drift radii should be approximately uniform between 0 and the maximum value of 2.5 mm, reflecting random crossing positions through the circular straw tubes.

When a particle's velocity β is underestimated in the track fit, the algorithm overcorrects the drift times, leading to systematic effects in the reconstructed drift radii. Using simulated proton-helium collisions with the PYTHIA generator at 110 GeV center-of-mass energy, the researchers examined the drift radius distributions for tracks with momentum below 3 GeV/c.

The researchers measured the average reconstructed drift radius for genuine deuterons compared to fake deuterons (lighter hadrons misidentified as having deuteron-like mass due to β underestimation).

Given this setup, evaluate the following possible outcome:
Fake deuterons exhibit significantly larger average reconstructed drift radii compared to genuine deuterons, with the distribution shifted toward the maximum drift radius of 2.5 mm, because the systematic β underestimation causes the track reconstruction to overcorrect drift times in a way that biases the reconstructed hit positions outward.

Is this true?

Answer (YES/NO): NO